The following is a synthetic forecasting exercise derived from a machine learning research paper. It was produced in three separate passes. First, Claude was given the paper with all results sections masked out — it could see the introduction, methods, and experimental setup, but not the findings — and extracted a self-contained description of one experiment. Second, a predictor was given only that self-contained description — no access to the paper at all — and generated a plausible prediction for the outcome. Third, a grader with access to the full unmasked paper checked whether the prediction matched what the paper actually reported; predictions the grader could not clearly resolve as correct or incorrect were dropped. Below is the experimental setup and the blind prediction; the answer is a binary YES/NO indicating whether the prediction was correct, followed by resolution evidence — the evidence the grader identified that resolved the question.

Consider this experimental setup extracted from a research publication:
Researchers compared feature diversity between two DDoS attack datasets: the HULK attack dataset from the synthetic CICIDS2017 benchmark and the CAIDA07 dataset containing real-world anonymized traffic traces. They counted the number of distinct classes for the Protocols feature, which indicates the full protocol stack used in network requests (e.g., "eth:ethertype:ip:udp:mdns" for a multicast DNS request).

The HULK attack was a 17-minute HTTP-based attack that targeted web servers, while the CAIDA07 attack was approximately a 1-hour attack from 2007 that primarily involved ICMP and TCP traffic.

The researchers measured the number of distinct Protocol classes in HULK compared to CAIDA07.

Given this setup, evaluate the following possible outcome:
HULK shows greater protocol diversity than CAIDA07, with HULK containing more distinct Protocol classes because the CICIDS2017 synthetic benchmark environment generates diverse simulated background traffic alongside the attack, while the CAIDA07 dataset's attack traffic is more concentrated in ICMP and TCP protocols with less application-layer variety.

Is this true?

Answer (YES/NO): YES